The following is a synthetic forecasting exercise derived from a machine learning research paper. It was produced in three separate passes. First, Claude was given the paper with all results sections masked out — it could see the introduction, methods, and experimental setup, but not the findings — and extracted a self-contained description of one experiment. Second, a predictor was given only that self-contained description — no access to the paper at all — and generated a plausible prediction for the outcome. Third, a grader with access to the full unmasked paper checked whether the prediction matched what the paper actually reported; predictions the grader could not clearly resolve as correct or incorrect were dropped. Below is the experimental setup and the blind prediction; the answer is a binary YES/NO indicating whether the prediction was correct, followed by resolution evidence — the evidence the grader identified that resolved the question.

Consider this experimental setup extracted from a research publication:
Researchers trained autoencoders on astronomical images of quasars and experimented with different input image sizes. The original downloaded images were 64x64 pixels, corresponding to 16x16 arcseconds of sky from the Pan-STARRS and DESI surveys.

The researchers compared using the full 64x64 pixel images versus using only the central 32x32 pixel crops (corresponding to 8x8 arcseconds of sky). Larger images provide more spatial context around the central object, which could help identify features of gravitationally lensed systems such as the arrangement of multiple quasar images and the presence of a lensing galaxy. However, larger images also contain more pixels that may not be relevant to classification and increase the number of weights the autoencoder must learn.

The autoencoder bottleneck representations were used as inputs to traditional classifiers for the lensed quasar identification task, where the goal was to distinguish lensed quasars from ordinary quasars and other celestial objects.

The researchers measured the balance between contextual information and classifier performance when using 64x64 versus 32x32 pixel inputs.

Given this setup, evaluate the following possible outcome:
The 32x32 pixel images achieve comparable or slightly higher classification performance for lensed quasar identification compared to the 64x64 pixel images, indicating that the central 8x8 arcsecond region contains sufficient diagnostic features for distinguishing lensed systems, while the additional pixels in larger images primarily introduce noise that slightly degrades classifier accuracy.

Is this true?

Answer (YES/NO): YES